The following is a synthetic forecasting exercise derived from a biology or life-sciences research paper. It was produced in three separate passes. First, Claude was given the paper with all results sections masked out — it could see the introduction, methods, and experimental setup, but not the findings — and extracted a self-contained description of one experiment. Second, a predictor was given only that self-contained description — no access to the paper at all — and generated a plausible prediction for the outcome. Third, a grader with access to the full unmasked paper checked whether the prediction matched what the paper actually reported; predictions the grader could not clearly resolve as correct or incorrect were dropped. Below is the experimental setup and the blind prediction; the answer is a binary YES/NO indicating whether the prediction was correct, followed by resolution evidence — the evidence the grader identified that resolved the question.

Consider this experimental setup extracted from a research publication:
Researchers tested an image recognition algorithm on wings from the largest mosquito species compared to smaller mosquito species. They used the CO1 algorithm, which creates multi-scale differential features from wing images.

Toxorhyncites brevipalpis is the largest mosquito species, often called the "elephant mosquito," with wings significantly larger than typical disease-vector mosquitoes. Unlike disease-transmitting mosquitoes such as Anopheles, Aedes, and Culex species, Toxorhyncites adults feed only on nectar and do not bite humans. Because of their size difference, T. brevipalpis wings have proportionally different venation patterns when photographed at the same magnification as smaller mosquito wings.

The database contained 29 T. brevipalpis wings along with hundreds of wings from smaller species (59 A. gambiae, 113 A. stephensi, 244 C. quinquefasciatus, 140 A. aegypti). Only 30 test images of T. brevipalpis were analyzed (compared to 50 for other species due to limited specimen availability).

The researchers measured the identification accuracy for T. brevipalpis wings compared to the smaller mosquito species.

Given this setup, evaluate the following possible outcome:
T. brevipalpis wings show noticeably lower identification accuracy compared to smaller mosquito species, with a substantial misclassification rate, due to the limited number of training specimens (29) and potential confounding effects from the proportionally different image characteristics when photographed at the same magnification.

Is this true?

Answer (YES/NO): NO